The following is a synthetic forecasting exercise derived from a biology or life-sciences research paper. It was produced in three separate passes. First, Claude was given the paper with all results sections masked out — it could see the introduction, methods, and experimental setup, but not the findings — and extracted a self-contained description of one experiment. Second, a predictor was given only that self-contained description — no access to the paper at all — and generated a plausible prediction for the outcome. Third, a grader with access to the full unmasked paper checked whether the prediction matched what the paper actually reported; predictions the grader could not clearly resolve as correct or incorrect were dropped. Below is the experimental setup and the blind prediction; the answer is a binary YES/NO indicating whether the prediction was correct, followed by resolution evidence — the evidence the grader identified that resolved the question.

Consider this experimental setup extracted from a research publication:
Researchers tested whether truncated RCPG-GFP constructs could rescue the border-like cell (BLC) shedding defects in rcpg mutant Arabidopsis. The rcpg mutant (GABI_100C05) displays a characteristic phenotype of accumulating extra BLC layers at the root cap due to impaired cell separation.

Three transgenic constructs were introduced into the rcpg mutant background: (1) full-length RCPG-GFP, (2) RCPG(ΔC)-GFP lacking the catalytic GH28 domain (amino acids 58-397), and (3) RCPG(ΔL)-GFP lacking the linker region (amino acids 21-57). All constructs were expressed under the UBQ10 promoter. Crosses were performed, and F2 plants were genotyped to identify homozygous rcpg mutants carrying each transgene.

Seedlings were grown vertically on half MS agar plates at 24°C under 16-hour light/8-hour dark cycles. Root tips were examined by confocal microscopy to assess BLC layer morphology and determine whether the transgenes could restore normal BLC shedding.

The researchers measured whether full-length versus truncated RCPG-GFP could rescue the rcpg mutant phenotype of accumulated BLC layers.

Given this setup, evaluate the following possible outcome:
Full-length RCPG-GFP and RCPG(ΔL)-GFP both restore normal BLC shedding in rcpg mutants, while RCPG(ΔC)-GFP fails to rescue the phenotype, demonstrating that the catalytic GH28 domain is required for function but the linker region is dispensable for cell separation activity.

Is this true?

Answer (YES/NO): NO